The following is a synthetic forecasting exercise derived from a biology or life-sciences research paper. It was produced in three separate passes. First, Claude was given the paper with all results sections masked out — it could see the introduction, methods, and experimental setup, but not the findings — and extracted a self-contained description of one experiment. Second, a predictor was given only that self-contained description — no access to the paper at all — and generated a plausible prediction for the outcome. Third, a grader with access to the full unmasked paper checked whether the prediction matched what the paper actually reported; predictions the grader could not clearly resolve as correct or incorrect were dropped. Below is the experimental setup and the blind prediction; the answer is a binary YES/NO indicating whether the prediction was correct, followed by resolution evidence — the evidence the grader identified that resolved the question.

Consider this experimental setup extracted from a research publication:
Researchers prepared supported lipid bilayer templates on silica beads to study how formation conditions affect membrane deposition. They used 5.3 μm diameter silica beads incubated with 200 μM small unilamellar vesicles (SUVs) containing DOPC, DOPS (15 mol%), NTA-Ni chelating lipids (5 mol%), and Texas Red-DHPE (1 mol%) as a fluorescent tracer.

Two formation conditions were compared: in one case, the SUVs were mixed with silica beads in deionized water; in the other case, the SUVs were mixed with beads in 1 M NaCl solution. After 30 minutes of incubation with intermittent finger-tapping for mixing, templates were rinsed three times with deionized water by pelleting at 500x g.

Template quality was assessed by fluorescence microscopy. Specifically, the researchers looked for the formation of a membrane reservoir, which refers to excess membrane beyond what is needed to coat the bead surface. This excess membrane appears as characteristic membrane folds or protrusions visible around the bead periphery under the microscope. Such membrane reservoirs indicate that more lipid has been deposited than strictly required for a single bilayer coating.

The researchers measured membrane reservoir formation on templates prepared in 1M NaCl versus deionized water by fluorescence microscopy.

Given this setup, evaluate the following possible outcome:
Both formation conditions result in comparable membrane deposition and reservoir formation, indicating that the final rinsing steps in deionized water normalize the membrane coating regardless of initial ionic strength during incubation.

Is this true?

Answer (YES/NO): NO